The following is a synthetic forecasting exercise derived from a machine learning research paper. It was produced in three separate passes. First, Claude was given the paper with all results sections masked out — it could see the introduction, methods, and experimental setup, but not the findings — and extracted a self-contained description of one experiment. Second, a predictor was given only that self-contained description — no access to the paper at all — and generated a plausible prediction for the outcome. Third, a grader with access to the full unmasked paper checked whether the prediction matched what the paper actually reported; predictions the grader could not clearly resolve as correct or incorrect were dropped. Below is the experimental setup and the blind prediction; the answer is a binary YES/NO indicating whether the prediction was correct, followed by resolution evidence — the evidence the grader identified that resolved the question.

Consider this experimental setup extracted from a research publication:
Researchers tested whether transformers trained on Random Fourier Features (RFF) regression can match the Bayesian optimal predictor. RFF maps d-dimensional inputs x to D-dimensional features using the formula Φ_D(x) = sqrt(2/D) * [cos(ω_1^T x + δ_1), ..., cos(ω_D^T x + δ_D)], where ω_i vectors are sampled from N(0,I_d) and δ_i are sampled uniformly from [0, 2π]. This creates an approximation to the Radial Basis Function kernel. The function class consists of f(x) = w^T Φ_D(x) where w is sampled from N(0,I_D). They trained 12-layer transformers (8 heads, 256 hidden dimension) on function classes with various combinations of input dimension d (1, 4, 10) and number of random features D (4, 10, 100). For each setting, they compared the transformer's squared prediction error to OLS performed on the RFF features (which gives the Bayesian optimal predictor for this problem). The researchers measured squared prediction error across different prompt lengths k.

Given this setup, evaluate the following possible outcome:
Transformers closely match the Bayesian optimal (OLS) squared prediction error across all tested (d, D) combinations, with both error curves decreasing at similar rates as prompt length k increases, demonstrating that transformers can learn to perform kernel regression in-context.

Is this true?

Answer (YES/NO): NO